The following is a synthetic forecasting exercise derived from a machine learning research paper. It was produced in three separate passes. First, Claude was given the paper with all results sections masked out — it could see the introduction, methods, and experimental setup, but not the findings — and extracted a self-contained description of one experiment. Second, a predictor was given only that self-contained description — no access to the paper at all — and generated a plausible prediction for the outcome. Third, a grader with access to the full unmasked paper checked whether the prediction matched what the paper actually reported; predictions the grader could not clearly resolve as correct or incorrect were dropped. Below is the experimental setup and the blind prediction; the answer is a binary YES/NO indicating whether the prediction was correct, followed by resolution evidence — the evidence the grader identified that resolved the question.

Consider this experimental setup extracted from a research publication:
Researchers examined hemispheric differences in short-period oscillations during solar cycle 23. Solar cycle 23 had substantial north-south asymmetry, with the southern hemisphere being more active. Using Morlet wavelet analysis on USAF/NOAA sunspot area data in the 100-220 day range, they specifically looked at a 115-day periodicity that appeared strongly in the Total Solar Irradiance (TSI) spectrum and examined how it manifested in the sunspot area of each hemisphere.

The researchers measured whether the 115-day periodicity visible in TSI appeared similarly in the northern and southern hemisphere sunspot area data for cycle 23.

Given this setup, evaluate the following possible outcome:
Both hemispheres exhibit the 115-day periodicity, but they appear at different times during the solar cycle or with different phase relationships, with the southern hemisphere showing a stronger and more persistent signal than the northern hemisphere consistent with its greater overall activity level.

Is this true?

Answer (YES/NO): NO